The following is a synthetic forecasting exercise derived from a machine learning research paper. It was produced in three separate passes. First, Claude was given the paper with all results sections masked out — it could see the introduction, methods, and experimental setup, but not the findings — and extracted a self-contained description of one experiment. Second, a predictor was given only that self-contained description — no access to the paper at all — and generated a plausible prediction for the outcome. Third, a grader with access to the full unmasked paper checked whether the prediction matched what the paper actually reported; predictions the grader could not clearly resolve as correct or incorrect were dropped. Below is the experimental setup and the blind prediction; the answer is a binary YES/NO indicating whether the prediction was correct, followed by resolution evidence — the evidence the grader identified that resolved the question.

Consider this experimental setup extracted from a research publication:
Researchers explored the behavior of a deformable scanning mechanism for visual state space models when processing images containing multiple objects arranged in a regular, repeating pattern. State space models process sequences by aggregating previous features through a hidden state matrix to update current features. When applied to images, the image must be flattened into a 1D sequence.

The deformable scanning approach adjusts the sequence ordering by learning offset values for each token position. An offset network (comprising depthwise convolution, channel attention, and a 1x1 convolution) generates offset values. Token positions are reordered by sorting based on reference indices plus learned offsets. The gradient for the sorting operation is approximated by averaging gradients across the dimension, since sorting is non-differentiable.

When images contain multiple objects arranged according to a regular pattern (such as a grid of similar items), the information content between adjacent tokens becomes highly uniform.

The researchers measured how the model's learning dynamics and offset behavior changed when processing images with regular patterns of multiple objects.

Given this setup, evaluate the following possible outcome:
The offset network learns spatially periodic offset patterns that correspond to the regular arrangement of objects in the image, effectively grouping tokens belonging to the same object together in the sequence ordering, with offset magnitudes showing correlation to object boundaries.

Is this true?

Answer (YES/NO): NO